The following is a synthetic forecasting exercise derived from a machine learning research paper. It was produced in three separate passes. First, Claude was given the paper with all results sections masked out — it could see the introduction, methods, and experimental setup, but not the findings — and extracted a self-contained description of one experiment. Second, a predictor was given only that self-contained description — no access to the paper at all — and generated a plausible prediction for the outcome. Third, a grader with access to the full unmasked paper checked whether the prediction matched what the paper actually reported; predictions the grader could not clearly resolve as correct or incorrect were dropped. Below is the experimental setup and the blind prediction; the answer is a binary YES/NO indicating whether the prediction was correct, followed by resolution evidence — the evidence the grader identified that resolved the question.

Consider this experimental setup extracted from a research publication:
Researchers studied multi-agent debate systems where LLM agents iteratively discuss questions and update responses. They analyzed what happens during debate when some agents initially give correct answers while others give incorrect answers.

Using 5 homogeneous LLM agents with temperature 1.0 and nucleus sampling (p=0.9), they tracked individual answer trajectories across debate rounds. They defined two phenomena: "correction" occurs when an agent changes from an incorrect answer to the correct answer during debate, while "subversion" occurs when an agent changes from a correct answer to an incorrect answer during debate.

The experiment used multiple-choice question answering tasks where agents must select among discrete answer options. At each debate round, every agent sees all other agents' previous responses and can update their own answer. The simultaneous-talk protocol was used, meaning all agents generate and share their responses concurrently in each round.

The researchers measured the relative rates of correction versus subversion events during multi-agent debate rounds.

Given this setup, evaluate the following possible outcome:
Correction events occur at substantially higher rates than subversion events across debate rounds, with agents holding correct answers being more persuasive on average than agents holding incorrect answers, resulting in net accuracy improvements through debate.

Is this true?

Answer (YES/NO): NO